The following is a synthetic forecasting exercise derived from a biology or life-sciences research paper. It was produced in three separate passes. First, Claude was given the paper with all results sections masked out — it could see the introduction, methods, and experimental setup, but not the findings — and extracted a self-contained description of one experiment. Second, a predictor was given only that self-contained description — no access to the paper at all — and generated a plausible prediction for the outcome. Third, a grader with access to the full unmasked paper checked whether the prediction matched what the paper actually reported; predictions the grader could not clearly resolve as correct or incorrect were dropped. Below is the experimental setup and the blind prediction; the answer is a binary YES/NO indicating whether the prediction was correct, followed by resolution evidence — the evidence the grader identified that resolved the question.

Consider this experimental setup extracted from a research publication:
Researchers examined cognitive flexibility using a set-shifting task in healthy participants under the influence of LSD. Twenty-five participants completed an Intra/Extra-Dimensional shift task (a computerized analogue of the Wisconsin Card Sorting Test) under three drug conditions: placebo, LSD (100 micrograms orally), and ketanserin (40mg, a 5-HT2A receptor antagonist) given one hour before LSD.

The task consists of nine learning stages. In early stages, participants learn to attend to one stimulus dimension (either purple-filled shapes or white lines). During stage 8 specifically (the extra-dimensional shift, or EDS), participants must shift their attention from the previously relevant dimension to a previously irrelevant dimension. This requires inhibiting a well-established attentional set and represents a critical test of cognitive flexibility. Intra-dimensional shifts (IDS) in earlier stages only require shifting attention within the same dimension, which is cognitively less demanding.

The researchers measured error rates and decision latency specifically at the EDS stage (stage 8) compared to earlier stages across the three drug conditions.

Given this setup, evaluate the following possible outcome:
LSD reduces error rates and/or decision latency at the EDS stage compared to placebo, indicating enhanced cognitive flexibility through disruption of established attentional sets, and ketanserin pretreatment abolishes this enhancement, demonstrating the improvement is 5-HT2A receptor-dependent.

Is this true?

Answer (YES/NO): NO